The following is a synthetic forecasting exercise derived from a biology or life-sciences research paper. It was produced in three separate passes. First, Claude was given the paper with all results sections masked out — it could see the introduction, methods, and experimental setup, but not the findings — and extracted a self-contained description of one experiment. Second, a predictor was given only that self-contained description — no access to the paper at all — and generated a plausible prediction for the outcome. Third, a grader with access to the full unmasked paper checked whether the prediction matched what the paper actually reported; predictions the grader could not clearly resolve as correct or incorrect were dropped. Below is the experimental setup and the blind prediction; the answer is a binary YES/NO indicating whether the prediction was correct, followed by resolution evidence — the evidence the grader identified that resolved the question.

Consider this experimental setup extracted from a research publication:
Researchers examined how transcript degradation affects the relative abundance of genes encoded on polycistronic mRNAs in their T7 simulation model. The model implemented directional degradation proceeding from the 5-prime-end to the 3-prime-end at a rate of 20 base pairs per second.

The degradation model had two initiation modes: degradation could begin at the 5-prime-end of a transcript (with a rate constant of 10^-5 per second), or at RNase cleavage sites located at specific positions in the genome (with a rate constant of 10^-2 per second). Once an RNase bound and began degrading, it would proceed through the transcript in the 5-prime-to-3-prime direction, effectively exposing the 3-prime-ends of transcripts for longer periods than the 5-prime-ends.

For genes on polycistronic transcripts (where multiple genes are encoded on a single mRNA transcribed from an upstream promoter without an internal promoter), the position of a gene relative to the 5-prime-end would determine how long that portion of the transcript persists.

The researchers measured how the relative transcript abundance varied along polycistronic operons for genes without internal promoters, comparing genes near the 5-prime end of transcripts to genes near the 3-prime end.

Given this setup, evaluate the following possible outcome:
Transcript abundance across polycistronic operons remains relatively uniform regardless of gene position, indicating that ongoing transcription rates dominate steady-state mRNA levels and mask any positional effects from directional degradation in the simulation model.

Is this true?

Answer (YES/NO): NO